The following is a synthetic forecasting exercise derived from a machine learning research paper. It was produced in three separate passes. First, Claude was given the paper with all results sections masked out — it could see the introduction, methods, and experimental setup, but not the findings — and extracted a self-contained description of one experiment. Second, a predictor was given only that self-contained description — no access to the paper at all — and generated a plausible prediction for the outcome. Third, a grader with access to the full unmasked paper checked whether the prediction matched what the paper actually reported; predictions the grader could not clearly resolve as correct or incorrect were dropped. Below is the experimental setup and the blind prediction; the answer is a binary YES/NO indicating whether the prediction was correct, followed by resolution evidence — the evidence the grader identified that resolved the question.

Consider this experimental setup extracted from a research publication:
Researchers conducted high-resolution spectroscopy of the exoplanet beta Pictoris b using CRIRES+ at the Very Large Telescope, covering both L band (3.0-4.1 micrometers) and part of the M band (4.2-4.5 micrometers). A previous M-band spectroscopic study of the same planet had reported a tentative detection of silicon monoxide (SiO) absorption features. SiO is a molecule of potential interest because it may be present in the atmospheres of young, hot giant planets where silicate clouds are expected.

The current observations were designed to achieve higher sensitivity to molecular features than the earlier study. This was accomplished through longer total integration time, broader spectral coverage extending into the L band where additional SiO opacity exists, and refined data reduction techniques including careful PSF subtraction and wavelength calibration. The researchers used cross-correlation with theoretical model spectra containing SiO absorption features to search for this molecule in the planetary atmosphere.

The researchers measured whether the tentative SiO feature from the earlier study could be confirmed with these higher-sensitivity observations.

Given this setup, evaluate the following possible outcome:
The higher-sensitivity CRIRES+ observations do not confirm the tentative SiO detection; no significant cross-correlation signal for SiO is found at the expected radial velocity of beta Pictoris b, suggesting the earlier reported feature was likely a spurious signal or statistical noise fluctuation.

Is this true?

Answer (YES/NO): YES